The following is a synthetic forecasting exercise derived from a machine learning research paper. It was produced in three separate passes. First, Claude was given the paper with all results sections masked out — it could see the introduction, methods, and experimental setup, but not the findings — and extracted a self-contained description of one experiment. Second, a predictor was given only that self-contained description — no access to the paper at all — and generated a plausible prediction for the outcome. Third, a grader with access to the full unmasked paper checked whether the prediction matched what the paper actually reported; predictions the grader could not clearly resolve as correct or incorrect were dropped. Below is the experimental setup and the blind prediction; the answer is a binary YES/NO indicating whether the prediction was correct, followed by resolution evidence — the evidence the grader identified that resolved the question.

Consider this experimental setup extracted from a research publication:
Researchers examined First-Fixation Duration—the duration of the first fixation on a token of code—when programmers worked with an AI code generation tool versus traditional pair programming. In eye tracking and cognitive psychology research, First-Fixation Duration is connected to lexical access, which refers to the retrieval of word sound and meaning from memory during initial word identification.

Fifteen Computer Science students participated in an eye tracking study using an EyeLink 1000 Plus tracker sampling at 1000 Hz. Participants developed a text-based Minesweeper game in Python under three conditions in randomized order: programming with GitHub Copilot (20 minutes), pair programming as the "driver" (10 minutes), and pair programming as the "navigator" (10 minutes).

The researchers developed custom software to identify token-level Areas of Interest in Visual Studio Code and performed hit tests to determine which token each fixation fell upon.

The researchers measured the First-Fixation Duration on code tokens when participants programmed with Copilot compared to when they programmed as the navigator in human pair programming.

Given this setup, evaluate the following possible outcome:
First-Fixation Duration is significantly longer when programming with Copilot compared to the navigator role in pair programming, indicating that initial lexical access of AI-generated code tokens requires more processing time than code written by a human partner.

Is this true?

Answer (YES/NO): NO